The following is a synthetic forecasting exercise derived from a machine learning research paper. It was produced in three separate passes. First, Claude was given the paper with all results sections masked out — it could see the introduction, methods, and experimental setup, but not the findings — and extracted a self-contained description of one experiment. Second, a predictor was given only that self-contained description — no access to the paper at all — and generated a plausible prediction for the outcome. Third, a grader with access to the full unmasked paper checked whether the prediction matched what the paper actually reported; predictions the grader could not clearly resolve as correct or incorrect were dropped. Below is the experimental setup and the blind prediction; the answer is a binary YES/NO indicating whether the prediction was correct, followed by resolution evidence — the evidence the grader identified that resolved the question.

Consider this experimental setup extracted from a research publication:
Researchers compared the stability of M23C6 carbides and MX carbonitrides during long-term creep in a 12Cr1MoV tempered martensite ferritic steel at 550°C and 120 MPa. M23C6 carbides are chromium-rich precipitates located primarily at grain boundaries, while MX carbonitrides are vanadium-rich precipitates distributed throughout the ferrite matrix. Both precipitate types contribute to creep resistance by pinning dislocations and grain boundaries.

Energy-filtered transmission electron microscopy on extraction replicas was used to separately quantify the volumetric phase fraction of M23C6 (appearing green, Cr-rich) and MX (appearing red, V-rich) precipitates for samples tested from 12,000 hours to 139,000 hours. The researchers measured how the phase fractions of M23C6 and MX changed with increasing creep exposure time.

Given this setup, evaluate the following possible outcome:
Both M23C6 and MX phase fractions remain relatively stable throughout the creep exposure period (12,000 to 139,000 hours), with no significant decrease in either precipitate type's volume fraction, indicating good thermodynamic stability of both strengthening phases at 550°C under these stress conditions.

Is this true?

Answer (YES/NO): NO